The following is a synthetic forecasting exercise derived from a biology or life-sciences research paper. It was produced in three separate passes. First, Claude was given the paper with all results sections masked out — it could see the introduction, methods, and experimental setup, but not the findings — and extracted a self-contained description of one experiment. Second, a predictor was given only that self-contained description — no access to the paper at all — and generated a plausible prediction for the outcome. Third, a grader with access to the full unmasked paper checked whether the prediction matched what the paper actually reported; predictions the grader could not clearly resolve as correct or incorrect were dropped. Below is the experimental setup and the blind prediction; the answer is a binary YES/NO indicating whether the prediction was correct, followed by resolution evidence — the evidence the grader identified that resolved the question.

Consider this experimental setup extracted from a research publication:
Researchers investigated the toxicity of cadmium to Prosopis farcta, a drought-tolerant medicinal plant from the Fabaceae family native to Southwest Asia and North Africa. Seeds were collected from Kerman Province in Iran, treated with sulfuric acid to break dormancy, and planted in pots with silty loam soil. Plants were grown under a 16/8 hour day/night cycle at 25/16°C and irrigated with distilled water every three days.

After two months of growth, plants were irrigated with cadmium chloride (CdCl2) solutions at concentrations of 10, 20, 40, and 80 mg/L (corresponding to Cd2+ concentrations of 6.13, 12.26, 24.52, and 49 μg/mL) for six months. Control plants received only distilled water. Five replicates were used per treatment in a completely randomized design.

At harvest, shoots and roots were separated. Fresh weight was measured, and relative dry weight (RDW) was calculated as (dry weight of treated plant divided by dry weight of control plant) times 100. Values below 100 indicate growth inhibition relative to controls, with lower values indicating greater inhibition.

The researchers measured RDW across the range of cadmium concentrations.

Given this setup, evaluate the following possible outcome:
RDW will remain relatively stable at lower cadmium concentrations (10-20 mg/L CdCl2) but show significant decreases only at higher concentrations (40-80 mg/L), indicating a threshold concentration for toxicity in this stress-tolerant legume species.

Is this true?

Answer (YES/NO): NO